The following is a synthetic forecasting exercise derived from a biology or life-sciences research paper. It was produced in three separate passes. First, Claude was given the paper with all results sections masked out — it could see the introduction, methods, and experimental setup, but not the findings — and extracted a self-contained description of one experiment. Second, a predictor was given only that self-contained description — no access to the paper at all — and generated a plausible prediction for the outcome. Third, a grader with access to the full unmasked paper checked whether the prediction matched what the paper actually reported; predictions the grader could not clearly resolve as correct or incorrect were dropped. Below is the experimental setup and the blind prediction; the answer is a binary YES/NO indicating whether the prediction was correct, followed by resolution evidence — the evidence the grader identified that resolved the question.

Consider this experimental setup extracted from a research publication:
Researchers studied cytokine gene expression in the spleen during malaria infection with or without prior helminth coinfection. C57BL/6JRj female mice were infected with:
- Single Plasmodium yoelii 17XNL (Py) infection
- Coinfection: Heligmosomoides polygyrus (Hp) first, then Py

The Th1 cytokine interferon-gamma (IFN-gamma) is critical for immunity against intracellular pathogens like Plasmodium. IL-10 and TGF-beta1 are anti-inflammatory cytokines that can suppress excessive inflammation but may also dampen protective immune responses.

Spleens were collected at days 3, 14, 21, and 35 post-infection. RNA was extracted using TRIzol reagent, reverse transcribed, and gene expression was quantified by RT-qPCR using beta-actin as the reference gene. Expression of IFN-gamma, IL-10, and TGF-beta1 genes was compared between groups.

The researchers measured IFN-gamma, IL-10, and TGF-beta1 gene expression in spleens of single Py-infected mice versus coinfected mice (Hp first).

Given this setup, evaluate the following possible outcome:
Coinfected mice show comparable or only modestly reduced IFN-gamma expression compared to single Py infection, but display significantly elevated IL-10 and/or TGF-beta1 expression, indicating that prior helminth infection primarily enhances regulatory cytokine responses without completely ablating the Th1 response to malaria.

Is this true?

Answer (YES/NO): NO